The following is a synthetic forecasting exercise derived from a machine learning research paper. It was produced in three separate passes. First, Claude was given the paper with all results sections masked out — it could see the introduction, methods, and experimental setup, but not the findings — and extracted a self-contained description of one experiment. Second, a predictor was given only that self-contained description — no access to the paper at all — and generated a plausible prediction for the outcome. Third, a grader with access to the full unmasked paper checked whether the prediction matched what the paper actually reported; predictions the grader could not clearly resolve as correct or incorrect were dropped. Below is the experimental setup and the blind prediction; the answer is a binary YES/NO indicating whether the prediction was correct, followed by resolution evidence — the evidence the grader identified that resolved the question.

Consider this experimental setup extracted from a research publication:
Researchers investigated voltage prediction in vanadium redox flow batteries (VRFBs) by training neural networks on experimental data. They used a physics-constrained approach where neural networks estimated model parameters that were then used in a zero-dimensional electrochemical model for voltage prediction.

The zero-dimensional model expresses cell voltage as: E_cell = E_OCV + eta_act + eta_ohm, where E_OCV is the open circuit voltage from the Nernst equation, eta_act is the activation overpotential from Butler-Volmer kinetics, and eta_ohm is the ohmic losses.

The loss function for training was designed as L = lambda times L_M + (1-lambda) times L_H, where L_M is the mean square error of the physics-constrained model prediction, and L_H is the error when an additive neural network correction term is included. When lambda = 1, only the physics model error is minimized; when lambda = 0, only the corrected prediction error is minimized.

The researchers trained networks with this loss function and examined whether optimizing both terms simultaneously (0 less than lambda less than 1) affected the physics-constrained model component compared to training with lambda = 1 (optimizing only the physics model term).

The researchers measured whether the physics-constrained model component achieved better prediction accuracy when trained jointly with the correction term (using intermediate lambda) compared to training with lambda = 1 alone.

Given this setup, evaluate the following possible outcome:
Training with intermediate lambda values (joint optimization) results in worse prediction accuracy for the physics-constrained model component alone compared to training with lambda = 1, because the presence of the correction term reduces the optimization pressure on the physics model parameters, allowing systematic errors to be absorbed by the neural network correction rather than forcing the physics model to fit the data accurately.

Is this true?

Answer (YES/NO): NO